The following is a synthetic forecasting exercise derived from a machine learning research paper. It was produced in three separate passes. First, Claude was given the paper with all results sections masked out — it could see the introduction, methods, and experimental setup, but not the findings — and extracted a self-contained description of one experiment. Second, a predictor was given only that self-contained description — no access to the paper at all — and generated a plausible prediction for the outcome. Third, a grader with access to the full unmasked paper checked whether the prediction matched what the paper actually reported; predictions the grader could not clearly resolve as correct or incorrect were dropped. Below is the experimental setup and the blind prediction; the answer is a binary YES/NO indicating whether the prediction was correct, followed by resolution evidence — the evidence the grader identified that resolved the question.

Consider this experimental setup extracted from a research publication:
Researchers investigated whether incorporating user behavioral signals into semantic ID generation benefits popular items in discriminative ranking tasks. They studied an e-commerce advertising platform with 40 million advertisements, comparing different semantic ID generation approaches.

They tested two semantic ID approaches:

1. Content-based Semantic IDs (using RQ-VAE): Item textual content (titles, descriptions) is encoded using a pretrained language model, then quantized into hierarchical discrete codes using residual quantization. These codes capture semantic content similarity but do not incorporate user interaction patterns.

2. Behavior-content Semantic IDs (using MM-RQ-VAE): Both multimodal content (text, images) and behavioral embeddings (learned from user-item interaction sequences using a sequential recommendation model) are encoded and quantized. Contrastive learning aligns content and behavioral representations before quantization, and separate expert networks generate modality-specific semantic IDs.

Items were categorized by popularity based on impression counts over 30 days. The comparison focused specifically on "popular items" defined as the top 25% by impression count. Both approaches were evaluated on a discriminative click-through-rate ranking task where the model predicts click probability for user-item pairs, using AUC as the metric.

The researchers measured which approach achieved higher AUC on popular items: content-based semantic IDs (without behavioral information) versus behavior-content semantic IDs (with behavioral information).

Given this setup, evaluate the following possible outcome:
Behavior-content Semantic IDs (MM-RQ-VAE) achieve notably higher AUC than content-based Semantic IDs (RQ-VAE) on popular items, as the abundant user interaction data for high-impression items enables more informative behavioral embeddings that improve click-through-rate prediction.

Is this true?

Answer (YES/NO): YES